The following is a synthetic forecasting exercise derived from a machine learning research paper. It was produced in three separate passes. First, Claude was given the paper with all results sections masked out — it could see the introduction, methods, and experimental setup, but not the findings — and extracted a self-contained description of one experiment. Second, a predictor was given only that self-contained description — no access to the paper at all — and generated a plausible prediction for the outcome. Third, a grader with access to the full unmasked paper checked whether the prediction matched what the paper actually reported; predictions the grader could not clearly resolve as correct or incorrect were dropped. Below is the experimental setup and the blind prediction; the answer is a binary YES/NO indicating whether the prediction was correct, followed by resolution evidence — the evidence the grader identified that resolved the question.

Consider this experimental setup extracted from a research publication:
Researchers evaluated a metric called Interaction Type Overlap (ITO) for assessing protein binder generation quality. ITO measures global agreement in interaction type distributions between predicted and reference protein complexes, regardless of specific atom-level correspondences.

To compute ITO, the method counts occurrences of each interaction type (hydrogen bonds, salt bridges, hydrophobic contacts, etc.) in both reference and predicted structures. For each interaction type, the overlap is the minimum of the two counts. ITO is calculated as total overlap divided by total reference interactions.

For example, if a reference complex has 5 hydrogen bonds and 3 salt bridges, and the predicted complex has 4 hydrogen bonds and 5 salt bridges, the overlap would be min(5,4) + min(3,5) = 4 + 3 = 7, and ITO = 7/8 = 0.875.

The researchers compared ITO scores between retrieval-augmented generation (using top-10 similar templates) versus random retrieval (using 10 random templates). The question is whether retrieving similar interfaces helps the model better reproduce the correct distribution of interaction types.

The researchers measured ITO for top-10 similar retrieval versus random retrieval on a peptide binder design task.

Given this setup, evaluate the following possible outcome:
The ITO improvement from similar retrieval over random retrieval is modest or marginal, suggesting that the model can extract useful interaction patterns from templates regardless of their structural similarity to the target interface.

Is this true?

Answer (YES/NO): NO